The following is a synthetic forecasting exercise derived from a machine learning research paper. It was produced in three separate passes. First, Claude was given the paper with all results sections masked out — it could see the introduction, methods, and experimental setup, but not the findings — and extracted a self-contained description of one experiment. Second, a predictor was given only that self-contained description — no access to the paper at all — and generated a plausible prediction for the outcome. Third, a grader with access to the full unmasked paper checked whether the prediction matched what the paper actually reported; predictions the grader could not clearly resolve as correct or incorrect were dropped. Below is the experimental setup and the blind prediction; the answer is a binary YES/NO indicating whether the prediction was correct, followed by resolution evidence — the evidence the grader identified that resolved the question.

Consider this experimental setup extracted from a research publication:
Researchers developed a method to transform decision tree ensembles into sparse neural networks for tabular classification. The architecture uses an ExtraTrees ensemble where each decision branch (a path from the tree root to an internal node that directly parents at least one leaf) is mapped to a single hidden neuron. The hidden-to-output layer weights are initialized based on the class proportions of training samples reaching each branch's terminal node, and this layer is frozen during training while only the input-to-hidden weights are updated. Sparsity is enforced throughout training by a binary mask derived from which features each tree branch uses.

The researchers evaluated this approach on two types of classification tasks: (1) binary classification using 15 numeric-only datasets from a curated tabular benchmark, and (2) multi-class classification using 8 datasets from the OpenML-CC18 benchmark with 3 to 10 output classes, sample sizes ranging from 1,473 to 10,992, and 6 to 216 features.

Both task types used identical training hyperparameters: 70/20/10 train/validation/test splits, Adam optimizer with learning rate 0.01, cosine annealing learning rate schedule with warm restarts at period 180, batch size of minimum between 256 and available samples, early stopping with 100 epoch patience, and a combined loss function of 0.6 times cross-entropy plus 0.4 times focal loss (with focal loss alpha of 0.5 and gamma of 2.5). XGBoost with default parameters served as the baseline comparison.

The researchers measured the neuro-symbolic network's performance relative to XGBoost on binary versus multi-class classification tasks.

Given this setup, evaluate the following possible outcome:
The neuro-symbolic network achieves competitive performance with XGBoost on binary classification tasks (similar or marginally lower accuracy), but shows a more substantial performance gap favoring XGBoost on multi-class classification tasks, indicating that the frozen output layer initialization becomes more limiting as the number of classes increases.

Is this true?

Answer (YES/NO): NO